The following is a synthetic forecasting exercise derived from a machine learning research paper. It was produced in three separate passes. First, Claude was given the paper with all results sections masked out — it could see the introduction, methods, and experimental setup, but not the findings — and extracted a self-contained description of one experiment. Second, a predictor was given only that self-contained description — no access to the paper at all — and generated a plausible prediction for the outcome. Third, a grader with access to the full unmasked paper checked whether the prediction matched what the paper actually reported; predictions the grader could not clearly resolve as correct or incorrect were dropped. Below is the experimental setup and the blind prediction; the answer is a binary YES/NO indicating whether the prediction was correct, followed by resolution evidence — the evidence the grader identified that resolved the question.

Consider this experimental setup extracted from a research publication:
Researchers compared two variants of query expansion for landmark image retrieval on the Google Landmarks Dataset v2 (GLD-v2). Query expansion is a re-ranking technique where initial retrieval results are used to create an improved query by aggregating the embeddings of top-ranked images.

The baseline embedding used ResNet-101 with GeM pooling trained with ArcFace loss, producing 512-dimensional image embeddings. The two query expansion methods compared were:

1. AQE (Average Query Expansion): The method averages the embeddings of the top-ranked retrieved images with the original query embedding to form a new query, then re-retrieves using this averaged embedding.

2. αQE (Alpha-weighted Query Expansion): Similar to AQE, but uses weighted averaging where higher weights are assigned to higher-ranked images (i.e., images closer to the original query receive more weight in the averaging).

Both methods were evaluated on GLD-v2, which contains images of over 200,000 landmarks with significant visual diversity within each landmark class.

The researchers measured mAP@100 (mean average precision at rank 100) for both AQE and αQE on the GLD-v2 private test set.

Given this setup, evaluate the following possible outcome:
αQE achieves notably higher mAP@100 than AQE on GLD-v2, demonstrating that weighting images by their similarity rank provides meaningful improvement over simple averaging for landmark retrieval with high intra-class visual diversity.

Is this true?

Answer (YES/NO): NO